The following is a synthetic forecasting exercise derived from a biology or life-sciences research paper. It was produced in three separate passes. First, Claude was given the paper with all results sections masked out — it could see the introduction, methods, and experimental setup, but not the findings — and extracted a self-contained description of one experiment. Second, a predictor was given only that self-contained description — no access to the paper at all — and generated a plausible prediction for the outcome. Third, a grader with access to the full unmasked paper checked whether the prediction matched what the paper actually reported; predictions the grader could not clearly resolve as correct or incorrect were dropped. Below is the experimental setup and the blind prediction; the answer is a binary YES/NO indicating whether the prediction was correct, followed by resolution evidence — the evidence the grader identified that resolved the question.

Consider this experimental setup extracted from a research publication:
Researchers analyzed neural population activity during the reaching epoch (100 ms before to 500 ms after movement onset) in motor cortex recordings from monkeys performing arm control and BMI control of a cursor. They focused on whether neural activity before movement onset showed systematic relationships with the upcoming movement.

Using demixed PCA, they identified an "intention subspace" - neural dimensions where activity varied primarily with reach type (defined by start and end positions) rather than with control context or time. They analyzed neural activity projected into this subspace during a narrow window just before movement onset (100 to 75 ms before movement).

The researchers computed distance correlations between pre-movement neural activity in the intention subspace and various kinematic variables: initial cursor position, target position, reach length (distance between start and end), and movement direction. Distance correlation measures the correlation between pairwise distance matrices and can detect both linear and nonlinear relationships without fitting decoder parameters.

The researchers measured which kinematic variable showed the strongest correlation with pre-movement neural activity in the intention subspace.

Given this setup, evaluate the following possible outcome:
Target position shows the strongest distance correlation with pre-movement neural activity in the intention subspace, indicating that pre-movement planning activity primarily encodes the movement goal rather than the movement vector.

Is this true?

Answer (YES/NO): NO